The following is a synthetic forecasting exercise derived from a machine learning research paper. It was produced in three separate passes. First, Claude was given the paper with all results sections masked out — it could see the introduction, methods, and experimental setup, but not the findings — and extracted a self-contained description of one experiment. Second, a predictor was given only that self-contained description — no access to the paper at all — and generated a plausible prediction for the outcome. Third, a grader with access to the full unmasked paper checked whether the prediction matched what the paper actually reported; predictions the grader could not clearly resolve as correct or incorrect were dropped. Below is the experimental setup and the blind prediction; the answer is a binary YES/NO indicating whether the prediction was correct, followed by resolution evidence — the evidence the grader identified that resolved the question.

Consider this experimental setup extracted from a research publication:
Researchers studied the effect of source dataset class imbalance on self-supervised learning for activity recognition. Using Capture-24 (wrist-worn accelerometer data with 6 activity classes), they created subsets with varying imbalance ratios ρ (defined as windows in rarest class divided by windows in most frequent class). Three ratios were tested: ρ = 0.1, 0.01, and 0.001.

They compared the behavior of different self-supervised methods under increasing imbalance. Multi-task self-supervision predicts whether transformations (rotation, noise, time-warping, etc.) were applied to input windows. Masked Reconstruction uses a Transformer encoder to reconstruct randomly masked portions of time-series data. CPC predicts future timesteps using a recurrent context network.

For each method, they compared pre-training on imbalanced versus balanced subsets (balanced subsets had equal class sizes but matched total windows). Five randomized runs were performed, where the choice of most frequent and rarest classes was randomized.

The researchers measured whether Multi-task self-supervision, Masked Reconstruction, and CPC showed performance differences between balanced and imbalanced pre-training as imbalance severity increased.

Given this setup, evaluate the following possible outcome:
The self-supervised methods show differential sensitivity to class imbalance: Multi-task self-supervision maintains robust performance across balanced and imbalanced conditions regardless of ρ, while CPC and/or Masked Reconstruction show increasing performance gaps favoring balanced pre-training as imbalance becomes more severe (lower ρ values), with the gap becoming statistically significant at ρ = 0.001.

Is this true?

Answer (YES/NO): NO